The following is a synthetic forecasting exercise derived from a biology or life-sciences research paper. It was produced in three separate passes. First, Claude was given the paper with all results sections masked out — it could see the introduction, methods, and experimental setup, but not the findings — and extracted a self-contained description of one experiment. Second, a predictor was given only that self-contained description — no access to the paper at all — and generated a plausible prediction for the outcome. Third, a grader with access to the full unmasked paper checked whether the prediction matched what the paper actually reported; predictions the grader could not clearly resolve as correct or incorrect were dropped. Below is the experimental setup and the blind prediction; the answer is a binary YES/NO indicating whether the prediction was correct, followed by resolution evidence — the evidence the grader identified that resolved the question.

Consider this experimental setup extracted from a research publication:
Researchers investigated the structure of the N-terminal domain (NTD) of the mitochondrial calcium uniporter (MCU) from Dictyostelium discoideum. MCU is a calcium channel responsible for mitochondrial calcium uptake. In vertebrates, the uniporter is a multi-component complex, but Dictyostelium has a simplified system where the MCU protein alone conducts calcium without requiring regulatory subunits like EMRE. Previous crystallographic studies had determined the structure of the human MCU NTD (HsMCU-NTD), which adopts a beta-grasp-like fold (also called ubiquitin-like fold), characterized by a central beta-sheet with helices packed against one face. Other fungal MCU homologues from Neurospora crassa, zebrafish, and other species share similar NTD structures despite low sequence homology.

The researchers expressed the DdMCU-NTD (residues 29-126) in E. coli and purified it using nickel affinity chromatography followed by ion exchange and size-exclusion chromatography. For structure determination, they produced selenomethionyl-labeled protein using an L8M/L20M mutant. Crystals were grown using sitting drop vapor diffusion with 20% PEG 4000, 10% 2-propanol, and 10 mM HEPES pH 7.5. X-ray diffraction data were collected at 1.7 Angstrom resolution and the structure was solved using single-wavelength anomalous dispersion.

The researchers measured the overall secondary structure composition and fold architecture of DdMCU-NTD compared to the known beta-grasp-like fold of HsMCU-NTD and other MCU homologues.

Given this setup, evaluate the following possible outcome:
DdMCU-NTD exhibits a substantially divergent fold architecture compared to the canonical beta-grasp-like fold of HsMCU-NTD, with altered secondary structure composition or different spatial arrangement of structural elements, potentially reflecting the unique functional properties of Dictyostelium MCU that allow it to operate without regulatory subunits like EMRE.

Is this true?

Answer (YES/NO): YES